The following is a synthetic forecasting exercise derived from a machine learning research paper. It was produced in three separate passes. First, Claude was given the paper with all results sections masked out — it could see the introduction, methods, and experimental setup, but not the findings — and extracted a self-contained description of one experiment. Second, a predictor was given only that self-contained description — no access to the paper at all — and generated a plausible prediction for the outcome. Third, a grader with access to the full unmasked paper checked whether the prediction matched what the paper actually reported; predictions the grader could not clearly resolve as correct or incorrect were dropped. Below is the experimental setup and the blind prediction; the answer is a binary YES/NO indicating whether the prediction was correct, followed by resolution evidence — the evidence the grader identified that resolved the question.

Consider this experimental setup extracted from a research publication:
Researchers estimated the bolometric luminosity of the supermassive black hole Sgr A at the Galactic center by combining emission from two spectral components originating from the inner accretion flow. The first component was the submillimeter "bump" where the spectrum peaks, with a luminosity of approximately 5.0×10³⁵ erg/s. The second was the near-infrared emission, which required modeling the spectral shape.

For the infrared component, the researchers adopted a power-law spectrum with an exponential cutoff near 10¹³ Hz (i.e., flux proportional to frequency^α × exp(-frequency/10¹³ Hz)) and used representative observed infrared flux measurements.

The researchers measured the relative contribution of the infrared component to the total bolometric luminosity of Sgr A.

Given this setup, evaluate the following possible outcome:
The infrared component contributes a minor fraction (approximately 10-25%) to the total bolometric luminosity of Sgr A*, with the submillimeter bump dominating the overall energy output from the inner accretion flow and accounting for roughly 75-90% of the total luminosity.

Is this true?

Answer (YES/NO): NO